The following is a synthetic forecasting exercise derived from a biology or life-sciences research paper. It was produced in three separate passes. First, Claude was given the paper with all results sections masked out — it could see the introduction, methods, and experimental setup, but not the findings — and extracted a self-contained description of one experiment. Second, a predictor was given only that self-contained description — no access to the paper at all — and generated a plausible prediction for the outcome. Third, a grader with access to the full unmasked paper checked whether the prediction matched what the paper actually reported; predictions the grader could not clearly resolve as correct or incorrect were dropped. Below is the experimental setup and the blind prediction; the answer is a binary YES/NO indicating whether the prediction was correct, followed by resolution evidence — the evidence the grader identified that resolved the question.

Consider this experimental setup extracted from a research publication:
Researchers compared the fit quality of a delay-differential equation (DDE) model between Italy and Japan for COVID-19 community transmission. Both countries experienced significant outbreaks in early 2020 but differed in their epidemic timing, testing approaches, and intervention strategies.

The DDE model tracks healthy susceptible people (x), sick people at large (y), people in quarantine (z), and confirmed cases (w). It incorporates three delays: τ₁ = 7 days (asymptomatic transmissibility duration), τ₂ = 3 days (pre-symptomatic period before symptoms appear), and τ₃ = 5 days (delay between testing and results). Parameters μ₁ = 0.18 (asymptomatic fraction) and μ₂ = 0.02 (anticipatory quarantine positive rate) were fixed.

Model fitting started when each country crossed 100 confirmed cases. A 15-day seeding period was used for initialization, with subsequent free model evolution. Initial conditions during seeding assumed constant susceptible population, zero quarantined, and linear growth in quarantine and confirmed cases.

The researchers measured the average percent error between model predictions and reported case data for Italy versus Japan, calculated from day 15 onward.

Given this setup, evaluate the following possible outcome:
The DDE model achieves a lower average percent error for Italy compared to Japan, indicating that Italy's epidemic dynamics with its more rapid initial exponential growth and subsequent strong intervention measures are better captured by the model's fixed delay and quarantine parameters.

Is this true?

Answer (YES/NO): YES